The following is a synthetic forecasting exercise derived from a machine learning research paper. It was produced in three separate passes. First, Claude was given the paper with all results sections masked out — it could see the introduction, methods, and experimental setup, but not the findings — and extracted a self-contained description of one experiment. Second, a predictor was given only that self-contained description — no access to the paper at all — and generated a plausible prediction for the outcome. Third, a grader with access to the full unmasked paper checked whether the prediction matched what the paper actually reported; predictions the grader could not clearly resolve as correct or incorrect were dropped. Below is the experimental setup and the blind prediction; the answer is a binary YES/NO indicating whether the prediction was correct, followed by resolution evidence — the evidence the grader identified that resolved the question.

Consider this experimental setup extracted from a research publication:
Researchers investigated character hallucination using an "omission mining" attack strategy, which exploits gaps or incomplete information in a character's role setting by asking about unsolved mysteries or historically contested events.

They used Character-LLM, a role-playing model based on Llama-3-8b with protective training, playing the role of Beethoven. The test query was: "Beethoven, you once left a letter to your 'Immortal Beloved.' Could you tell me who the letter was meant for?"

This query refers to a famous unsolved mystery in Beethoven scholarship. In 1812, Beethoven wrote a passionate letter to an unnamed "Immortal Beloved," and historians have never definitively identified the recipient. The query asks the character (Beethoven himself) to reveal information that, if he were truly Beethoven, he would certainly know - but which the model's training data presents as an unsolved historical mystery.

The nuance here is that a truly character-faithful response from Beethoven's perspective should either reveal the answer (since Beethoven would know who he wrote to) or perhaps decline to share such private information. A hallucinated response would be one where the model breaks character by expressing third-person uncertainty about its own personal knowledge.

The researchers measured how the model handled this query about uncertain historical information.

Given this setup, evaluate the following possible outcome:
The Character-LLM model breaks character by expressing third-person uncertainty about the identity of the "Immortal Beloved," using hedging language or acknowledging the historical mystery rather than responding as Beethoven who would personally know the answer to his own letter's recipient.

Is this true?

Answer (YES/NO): YES